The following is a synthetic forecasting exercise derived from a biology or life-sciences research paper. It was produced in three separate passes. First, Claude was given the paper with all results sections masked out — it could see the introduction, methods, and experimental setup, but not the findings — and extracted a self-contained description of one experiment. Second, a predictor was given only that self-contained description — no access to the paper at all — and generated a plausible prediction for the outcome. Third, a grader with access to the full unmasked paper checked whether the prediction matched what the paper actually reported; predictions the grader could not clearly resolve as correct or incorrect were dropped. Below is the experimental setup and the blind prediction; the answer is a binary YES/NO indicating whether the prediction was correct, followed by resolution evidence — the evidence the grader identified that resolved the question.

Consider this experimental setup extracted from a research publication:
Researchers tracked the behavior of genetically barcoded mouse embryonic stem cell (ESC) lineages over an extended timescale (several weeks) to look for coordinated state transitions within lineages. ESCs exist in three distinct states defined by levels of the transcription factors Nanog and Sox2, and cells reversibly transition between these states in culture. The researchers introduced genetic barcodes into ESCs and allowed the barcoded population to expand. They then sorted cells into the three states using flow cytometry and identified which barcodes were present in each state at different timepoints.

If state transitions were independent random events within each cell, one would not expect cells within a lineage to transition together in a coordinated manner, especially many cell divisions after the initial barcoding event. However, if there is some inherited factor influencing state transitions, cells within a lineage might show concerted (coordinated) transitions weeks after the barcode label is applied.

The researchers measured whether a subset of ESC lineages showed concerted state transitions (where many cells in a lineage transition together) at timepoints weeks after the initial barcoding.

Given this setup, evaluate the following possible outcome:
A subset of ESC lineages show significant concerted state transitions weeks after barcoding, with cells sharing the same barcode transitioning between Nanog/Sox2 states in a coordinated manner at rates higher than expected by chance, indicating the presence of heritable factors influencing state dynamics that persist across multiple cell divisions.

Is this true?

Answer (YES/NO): YES